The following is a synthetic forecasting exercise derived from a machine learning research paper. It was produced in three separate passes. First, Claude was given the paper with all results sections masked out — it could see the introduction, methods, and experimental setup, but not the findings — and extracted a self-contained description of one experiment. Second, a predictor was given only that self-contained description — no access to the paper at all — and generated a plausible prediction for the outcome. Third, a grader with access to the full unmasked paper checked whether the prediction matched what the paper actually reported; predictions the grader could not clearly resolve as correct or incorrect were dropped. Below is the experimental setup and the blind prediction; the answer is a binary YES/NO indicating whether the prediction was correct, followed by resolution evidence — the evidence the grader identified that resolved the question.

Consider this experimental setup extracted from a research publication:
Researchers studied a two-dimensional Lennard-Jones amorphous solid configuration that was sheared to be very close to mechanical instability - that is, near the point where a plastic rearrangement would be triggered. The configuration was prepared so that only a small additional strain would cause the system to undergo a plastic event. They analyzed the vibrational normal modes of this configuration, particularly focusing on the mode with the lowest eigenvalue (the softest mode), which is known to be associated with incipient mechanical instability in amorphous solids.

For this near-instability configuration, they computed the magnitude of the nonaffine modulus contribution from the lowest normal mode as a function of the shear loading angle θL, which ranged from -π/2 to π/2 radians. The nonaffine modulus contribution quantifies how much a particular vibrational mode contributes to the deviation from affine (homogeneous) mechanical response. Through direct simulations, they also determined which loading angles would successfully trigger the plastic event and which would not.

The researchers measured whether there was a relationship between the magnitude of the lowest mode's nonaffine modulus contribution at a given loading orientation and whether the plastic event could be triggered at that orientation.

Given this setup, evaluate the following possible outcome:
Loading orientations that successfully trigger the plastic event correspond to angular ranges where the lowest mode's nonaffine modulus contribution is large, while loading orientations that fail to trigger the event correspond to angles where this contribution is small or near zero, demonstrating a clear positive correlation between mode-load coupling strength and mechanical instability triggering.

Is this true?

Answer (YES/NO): NO